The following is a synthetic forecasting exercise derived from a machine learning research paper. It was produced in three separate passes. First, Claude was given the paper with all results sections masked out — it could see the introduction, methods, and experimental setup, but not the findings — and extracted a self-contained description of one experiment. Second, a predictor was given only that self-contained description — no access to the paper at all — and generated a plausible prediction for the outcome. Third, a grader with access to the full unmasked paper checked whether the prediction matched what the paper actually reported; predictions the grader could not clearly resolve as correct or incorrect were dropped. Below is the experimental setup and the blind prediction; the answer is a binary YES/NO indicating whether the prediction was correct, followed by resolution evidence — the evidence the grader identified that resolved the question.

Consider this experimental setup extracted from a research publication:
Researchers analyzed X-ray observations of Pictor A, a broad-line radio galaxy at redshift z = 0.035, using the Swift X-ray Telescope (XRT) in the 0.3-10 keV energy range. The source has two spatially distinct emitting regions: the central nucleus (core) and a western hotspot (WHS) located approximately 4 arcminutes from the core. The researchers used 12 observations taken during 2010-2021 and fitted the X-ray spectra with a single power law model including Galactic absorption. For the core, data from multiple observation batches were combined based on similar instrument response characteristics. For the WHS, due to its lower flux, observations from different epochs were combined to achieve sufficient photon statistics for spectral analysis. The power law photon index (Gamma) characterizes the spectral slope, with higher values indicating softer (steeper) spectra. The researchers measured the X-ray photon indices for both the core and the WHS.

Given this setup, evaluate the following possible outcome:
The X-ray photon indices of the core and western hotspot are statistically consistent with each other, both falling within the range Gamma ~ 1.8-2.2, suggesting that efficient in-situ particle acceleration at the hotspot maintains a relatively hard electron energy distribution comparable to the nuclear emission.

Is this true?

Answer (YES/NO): NO